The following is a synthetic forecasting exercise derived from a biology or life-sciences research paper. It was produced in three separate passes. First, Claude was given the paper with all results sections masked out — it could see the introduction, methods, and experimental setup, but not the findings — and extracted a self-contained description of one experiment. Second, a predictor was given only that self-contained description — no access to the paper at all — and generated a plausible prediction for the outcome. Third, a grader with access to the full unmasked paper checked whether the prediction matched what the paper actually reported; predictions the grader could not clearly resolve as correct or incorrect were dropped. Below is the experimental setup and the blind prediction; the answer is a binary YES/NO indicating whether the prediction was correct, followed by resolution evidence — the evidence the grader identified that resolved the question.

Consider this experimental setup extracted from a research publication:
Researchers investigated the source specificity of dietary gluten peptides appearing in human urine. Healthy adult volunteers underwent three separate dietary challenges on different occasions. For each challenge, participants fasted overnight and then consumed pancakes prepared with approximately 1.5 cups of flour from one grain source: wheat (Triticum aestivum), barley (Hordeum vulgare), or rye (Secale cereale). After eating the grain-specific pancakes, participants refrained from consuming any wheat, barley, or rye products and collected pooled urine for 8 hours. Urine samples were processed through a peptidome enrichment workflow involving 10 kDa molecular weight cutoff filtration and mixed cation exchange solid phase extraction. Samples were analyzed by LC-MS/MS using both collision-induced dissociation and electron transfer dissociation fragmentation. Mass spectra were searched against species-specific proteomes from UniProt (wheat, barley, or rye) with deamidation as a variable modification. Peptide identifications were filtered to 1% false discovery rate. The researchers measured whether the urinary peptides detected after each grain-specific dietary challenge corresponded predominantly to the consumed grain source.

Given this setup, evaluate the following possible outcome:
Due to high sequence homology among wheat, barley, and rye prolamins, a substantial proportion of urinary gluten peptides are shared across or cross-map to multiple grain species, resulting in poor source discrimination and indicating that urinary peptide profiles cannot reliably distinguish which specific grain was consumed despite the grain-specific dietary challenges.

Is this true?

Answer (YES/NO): NO